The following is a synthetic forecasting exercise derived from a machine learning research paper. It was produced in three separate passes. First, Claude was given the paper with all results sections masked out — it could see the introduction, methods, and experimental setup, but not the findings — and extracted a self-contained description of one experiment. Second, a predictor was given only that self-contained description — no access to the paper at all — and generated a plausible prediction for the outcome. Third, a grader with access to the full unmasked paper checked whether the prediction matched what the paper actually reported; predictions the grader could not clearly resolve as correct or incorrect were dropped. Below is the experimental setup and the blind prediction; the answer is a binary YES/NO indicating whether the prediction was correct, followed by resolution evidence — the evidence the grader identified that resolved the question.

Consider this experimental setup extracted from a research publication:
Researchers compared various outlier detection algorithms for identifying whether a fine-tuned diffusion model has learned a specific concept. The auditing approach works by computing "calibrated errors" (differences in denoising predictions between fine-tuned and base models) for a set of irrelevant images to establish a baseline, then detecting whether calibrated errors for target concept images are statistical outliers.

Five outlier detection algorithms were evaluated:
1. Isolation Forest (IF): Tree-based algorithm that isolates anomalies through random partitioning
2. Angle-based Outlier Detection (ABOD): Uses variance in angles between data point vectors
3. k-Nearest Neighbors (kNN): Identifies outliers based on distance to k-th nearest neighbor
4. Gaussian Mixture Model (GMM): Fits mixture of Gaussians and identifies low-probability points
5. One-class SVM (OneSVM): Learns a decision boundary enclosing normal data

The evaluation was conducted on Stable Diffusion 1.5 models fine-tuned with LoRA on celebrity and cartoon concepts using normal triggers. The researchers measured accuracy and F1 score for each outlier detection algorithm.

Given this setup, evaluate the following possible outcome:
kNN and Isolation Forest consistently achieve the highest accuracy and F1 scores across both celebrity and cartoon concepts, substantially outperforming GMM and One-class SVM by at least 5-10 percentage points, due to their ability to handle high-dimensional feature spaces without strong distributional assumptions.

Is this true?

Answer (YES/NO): NO